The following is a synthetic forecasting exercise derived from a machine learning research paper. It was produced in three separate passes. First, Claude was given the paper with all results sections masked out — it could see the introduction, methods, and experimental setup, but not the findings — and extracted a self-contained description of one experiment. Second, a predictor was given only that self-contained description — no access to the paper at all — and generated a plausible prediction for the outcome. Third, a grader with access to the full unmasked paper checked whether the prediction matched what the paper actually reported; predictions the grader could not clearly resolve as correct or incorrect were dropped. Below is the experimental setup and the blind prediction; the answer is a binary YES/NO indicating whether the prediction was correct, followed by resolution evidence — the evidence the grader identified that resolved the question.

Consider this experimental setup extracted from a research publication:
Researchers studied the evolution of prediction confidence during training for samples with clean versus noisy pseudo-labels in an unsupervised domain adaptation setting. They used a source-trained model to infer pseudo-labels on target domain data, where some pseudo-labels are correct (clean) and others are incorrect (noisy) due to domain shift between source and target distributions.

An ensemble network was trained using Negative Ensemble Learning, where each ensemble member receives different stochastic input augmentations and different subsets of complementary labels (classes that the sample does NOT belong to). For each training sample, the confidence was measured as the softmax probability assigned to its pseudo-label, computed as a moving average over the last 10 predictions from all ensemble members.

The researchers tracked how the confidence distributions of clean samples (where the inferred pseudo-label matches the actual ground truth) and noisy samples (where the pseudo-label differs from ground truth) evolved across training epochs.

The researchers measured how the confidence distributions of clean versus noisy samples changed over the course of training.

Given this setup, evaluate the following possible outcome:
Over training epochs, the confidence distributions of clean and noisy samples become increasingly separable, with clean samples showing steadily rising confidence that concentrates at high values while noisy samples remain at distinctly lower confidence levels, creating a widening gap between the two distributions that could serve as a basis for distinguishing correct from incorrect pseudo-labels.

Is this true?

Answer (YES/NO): YES